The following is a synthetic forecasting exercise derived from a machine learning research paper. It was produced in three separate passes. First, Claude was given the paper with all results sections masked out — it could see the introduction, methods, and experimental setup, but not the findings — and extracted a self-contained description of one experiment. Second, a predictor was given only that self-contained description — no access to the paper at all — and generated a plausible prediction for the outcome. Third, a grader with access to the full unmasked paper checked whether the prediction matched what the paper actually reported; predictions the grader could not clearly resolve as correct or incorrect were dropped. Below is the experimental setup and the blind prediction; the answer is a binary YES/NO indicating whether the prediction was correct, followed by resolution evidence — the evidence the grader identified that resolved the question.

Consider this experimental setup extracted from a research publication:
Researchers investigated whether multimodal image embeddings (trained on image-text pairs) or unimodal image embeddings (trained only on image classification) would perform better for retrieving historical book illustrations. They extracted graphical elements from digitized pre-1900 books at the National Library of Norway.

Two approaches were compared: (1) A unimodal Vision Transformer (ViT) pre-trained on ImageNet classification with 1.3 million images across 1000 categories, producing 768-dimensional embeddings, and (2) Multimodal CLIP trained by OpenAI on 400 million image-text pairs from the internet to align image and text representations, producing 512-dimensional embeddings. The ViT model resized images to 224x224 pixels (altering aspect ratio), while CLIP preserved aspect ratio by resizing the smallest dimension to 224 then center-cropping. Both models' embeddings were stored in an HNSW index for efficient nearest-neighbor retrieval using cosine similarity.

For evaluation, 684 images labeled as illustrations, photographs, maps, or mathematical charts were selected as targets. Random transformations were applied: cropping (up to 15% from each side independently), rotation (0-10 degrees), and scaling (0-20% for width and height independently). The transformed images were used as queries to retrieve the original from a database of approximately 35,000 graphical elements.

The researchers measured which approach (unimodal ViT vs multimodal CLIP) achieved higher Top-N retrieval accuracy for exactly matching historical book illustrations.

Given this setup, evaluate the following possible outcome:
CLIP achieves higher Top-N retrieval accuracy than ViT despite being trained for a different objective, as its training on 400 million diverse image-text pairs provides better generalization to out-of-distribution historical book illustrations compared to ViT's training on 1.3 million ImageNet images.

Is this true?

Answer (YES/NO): NO